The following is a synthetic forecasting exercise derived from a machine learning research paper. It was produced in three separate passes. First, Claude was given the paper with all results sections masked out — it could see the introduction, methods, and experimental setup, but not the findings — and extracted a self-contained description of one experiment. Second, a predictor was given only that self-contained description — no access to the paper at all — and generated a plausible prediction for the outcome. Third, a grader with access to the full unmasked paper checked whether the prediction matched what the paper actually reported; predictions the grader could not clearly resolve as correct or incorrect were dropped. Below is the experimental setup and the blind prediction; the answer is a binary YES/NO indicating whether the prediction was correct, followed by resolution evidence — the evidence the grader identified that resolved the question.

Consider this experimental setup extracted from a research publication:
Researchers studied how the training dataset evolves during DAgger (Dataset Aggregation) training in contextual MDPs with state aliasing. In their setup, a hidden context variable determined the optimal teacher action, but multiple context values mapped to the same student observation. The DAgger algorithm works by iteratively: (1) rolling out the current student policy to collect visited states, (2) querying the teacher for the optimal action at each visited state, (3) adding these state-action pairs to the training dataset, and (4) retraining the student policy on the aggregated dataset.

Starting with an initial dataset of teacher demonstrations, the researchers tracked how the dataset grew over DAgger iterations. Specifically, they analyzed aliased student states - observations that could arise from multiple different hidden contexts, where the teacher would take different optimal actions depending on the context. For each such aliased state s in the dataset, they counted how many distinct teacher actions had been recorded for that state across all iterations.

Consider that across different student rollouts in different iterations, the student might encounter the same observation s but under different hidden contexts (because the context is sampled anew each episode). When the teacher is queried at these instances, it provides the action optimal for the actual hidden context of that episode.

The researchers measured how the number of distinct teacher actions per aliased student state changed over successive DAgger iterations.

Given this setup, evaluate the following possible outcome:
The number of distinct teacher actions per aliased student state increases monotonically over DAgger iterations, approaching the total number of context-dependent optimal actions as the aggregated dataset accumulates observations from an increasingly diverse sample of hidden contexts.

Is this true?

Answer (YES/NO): YES